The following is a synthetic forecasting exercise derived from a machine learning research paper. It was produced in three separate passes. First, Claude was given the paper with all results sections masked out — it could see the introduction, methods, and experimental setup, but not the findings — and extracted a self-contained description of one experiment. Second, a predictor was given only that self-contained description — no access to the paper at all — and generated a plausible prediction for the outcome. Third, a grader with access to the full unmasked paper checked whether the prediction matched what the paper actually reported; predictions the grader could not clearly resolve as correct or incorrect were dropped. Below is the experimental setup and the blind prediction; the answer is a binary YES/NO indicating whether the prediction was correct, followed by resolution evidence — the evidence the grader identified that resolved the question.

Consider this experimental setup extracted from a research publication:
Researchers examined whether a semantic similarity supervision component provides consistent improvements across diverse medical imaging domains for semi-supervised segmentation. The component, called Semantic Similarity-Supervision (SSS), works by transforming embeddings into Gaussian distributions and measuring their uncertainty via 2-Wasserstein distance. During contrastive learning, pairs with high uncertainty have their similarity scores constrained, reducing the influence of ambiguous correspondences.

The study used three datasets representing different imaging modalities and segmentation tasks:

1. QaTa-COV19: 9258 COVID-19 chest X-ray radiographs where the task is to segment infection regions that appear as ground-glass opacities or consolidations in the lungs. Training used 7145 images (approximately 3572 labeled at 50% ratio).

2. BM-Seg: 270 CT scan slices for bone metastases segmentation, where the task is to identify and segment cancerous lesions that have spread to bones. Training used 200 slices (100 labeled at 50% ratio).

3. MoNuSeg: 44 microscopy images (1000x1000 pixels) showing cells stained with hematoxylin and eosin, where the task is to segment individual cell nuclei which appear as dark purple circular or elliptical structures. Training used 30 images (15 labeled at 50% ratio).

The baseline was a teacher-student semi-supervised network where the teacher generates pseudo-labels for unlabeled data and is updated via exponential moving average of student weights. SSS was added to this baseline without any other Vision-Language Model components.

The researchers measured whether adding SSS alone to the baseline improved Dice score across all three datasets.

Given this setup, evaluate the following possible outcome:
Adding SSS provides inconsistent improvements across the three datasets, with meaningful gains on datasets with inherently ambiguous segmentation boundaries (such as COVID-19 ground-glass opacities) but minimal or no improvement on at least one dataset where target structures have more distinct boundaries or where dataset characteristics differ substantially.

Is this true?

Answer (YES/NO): NO